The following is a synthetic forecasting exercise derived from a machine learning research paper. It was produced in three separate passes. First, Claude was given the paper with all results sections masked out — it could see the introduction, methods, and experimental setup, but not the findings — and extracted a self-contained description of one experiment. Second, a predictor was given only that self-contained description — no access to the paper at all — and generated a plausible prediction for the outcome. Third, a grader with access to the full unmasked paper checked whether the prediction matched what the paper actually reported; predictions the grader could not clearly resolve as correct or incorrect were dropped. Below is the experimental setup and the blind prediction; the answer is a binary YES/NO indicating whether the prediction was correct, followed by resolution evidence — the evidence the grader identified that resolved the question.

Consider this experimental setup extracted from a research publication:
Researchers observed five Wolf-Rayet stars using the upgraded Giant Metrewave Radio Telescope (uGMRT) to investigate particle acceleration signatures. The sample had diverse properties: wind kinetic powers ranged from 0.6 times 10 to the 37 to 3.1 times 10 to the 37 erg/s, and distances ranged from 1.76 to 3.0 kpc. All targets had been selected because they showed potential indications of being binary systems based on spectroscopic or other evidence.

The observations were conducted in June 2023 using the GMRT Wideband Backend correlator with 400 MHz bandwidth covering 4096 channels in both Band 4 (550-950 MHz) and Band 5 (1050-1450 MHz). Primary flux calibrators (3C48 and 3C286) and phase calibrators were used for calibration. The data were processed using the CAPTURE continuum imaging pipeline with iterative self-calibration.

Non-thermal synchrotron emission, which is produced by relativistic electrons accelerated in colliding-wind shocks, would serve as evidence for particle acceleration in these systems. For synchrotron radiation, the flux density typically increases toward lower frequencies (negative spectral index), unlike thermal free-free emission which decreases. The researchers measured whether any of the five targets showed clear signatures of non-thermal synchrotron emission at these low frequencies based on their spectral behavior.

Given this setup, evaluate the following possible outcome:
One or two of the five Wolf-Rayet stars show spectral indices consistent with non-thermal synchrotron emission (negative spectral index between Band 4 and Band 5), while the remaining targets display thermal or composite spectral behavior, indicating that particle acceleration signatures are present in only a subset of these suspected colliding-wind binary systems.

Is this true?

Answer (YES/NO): NO